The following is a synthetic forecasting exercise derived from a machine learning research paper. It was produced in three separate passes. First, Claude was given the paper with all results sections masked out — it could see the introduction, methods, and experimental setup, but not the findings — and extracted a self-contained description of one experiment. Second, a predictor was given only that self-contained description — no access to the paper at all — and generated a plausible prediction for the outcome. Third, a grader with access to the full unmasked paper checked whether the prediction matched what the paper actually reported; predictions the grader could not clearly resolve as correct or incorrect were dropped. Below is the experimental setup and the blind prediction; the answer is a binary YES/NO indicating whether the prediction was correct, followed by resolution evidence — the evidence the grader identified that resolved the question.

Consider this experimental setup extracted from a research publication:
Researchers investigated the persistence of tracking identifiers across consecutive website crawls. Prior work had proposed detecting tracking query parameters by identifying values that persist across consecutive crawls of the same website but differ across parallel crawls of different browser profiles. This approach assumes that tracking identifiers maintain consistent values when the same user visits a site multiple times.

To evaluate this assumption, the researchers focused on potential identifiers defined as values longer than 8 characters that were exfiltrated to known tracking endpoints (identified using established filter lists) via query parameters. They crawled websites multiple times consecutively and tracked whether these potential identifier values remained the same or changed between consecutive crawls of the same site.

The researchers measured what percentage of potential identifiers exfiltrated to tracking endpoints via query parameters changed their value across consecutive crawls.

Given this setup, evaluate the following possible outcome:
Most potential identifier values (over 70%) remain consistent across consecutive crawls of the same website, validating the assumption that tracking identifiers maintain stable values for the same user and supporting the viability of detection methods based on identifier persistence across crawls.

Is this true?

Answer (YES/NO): NO